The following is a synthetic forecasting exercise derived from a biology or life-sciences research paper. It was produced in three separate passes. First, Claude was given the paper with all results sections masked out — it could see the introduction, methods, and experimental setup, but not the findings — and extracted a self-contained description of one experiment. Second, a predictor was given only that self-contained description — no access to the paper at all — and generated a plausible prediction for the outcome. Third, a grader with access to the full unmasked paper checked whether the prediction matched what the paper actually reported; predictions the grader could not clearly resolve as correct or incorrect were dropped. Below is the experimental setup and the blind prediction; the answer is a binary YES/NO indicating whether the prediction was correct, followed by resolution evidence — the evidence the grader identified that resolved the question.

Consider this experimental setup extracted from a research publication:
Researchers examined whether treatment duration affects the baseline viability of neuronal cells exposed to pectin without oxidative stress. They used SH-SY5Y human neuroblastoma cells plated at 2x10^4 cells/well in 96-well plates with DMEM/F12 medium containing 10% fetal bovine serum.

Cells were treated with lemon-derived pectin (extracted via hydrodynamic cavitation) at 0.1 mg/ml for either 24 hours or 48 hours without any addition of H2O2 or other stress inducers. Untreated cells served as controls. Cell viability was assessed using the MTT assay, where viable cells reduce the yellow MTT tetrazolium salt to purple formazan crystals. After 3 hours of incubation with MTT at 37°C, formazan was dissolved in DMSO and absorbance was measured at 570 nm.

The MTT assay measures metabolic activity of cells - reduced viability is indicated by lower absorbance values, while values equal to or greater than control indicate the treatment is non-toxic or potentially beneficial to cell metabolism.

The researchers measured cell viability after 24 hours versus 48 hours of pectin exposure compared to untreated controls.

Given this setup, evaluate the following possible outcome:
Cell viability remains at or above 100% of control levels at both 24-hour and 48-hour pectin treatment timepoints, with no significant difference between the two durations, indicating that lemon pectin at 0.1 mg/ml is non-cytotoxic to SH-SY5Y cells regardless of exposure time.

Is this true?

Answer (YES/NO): NO